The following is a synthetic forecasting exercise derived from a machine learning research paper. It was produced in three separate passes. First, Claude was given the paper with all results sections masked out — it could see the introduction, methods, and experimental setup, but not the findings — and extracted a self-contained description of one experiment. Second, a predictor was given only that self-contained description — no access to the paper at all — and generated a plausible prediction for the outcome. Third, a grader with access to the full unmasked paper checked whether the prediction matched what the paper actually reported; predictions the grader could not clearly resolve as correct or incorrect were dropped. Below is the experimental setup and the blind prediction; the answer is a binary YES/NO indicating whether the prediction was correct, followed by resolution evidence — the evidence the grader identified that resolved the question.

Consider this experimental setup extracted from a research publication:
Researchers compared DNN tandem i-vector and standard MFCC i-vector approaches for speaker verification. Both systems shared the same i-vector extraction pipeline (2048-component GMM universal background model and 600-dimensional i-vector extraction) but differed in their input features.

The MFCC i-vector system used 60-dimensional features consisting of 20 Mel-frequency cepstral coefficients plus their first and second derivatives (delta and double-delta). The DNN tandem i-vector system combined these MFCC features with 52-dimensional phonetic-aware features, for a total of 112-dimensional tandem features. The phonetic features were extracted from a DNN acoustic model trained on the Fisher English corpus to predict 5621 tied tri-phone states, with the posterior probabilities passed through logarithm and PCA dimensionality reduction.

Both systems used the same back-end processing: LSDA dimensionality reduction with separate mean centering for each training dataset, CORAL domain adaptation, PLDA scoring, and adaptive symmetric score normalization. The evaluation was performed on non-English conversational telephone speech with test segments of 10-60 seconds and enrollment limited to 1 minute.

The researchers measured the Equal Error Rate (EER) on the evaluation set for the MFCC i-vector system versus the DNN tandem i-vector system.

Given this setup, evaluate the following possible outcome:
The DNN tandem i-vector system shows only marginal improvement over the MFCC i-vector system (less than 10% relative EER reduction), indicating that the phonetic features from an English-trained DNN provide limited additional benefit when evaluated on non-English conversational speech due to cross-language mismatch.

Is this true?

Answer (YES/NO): NO